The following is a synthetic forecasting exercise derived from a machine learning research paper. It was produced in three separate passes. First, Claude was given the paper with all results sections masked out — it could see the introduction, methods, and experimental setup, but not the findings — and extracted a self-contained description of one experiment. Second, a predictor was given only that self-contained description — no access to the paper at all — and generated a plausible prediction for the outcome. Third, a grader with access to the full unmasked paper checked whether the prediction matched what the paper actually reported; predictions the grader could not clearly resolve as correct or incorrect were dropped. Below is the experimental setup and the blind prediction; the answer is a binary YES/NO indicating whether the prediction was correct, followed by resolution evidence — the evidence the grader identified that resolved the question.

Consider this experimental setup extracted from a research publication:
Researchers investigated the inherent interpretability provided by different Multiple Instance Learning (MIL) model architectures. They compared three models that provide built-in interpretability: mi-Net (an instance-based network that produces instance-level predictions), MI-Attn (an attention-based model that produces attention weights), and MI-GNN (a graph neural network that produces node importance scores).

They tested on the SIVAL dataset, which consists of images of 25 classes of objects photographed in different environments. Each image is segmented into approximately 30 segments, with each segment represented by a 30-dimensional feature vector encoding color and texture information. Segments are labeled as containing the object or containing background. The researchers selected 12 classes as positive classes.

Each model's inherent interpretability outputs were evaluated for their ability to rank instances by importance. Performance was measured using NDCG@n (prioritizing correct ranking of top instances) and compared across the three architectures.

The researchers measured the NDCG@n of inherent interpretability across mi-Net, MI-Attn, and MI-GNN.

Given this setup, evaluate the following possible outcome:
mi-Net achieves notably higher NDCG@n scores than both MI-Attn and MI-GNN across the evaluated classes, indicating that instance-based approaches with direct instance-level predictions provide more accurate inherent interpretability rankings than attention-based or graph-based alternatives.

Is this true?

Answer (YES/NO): YES